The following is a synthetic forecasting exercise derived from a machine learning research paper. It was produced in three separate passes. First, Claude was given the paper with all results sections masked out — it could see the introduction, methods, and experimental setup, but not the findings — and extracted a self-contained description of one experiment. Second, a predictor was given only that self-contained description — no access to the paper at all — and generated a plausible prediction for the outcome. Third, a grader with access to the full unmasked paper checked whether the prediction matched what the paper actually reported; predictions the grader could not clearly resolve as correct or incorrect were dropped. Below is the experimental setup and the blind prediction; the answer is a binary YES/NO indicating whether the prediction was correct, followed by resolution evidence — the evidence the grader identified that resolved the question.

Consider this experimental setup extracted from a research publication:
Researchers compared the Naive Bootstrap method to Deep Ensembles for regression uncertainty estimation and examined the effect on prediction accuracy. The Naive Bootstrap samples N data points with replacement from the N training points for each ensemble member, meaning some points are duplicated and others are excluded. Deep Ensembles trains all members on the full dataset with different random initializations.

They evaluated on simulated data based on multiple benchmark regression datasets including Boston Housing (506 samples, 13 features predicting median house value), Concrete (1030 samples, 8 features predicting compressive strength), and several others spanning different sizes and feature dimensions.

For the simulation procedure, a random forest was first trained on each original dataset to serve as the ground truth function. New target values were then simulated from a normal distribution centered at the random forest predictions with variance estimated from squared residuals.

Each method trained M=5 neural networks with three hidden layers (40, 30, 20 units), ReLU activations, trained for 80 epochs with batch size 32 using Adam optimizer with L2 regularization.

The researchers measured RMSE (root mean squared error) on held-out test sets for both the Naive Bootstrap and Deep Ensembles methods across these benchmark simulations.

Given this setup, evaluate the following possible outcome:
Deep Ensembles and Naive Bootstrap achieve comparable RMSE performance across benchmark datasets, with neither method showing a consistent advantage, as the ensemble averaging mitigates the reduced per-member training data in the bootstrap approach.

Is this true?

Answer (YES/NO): NO